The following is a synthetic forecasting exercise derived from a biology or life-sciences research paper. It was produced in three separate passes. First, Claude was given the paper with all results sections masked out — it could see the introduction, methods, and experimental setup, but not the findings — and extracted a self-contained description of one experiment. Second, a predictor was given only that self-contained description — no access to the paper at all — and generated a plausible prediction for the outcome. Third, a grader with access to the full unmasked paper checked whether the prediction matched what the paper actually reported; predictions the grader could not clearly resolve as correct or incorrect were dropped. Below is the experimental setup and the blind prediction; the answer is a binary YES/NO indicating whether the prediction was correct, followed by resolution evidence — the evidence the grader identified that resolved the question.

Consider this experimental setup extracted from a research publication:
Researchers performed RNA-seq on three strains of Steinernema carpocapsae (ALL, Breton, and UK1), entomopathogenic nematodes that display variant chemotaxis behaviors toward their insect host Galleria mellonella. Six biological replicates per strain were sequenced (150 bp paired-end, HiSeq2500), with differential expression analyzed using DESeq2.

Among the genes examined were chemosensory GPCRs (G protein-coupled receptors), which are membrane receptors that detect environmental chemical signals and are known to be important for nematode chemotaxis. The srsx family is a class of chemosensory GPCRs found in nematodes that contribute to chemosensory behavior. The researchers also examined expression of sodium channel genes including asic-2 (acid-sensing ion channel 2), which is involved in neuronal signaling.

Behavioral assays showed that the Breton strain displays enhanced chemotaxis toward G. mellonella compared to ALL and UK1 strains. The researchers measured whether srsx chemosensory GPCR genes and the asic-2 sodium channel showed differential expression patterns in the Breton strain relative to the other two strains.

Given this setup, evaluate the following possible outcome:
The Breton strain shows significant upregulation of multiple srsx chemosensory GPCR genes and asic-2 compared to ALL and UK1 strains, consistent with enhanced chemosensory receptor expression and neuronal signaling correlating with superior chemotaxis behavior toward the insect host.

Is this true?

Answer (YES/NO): NO